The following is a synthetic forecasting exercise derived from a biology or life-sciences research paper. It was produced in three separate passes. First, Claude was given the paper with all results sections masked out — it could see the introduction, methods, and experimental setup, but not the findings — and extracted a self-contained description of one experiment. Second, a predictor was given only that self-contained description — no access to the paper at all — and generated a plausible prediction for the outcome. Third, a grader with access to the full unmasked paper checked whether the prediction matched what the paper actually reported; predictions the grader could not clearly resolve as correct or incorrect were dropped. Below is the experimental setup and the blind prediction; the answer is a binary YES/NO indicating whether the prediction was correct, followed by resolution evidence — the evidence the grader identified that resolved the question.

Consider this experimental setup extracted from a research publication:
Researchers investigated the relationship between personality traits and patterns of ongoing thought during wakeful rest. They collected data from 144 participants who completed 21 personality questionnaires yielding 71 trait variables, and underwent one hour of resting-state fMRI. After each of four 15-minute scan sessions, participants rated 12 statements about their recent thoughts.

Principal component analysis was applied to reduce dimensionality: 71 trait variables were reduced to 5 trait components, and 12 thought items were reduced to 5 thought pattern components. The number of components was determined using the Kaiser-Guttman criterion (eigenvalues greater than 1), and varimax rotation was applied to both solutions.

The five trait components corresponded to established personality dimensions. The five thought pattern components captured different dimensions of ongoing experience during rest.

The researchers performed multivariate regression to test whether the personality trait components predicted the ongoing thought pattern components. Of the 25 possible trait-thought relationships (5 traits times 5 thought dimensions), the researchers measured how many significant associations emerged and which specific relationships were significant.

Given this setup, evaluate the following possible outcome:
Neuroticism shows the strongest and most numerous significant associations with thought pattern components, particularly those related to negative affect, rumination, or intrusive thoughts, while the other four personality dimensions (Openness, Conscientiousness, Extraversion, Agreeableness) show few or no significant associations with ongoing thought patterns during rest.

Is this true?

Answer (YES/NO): NO